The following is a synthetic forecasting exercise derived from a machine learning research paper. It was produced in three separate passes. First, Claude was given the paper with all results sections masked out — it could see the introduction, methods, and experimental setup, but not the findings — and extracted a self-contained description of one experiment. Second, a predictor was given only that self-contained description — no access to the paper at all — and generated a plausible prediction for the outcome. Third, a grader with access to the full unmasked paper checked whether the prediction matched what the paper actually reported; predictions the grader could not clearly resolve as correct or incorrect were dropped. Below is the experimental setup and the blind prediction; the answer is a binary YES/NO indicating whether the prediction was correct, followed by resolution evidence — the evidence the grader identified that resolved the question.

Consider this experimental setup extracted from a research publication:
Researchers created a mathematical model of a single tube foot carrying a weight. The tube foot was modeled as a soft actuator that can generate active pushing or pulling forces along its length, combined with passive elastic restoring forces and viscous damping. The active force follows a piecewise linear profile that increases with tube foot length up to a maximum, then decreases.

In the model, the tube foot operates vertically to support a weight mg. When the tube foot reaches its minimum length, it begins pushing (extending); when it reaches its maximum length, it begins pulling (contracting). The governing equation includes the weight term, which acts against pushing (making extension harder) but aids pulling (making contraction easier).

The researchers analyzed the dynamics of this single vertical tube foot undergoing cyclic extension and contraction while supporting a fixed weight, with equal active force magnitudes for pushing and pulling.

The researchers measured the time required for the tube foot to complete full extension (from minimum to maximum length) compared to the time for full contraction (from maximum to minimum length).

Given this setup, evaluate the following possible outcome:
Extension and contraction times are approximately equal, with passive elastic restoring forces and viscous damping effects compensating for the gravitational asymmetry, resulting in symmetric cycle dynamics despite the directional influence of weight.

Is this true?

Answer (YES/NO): NO